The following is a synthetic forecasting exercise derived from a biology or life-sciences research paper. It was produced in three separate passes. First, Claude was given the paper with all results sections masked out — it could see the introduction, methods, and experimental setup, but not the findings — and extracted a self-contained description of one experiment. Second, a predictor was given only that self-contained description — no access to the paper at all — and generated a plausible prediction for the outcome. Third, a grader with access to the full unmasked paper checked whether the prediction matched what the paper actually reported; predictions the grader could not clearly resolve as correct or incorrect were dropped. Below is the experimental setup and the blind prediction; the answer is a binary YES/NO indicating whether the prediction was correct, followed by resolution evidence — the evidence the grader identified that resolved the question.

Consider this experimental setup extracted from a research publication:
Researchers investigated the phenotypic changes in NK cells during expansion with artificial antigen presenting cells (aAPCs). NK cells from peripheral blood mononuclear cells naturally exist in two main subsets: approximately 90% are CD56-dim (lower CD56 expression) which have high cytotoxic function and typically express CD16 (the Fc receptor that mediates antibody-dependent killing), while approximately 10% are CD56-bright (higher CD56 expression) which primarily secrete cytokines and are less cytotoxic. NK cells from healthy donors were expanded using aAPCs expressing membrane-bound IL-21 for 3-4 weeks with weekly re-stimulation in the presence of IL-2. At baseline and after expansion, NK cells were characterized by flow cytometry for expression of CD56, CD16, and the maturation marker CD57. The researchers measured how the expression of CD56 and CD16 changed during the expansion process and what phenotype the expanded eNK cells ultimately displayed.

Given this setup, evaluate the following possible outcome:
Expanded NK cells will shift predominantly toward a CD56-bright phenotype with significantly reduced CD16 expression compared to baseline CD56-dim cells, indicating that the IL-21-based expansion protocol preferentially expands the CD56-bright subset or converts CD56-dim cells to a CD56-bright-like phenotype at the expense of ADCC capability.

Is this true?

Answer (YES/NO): NO